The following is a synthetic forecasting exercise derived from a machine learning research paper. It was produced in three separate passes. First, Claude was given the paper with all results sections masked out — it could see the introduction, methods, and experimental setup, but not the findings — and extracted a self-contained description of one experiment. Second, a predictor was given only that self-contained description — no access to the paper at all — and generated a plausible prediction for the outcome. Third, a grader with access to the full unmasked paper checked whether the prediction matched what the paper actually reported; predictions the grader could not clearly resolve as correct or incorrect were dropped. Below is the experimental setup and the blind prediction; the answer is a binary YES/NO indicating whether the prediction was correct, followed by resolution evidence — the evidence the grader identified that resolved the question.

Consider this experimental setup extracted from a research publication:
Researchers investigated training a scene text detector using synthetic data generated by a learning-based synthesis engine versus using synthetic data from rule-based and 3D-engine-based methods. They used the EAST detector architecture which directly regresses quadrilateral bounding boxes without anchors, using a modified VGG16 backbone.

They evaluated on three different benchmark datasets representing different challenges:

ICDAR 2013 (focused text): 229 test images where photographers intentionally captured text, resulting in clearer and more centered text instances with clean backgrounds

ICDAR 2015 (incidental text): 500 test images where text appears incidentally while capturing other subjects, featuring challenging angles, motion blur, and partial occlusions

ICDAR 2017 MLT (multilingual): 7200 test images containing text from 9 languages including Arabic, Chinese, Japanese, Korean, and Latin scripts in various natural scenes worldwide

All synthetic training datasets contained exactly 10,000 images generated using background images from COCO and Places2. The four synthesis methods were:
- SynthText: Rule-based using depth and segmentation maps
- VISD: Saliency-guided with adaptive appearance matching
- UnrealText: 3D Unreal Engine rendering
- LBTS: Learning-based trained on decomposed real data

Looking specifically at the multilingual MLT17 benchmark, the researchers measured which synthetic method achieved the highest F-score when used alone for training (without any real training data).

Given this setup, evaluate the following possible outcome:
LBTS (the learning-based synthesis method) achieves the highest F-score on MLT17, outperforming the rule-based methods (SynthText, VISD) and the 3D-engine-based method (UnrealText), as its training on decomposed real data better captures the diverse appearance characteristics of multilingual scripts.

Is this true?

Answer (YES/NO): NO